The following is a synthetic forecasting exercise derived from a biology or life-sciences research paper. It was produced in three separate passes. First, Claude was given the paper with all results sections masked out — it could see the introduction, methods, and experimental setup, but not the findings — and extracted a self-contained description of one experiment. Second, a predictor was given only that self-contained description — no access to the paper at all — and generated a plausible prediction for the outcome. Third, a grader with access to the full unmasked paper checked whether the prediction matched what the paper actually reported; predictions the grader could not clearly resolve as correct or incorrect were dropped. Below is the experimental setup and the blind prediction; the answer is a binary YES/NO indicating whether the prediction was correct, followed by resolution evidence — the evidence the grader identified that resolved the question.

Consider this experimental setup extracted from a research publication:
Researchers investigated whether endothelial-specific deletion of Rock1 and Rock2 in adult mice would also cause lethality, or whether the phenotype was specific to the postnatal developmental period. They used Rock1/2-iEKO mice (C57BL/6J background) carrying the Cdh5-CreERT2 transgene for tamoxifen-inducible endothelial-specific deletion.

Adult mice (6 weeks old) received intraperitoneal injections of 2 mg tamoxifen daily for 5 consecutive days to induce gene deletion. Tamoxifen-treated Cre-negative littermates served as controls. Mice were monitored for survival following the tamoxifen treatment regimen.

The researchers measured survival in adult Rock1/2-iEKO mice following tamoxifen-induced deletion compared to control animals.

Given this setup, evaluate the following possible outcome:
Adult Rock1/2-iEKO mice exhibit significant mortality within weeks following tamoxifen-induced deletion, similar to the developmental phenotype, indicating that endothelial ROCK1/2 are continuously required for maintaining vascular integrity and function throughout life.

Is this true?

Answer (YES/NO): YES